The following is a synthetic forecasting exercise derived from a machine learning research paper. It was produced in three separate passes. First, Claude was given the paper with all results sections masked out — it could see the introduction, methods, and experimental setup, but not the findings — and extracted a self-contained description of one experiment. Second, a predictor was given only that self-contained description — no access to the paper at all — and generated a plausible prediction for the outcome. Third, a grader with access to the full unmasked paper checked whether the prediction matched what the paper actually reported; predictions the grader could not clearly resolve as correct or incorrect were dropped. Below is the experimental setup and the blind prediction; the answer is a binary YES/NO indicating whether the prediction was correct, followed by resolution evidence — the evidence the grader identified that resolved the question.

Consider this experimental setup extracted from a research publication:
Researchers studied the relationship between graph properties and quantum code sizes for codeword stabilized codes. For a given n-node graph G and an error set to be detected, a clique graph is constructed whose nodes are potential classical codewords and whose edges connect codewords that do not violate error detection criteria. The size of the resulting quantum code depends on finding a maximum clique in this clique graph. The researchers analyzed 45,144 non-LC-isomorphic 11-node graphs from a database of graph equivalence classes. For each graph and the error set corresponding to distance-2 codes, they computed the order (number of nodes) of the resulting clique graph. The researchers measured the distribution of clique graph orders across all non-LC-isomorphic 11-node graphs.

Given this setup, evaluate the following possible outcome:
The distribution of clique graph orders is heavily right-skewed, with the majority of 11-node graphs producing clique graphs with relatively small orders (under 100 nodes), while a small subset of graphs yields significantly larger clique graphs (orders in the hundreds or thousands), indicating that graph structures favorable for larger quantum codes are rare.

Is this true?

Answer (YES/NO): NO